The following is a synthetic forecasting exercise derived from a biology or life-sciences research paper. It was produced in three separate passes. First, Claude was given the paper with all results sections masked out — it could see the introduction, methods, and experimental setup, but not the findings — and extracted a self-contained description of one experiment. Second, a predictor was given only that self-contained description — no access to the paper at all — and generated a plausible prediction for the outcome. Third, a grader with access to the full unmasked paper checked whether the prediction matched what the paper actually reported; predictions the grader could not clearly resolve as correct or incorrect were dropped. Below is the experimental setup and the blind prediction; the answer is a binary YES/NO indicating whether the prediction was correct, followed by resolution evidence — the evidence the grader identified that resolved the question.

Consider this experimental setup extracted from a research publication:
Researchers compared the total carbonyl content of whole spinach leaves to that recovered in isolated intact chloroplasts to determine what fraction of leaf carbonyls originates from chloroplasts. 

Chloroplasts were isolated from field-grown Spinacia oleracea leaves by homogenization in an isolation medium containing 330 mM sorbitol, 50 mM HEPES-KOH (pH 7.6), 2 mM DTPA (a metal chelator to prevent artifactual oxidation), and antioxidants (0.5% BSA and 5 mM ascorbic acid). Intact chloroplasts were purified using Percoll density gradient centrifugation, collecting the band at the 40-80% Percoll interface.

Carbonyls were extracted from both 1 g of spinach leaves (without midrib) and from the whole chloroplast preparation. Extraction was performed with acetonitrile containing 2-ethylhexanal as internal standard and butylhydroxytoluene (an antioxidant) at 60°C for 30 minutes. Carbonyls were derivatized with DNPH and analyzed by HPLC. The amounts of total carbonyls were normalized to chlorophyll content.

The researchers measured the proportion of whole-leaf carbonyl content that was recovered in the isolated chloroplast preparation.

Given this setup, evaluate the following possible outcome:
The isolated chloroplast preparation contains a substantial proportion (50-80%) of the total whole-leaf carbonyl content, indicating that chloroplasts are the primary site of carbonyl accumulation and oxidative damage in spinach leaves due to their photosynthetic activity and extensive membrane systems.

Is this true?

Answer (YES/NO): NO